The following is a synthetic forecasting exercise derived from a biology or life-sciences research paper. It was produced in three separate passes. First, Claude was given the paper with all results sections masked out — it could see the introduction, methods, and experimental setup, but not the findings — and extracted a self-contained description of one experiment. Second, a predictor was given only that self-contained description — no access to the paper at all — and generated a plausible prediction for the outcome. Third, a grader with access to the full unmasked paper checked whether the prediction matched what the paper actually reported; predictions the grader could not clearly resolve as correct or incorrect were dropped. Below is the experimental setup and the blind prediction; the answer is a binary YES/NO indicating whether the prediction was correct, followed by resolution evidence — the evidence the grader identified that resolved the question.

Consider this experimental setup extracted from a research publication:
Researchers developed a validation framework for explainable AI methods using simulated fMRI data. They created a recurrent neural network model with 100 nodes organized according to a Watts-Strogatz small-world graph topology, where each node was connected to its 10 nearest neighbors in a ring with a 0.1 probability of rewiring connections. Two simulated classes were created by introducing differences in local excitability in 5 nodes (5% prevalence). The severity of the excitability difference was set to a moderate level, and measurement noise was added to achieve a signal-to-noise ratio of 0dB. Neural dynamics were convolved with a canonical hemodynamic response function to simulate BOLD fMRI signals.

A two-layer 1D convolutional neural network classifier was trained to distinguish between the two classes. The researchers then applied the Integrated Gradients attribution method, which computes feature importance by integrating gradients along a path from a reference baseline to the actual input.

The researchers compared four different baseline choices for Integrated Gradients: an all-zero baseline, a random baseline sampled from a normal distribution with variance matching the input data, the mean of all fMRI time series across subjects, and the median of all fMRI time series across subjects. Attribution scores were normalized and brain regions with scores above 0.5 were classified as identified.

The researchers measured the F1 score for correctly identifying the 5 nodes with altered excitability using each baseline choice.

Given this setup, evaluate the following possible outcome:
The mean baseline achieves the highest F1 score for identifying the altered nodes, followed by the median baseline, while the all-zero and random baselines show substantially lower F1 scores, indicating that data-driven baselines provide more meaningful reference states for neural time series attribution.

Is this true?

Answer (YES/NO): NO